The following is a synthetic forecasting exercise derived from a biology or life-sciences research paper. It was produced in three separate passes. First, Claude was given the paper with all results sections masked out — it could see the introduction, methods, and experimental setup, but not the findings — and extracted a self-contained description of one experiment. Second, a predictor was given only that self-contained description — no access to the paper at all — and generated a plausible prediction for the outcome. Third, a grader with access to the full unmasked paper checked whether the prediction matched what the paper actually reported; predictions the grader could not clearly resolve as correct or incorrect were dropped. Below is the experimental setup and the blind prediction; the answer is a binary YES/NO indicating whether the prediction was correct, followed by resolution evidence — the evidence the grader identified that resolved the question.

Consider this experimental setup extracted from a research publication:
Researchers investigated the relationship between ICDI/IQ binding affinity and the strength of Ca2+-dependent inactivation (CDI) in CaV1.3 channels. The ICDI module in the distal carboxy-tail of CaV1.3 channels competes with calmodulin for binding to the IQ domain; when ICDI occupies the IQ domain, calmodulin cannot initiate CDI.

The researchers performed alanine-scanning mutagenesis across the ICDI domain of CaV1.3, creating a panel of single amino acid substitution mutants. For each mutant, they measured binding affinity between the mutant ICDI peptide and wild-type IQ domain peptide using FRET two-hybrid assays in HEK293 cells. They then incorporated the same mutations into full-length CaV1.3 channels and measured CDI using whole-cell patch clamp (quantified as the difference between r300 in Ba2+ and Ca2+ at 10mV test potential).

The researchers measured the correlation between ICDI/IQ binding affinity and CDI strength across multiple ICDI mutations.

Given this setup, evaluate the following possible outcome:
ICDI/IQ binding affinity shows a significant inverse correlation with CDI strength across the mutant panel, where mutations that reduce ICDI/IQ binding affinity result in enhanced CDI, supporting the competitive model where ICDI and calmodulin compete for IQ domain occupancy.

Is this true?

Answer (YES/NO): YES